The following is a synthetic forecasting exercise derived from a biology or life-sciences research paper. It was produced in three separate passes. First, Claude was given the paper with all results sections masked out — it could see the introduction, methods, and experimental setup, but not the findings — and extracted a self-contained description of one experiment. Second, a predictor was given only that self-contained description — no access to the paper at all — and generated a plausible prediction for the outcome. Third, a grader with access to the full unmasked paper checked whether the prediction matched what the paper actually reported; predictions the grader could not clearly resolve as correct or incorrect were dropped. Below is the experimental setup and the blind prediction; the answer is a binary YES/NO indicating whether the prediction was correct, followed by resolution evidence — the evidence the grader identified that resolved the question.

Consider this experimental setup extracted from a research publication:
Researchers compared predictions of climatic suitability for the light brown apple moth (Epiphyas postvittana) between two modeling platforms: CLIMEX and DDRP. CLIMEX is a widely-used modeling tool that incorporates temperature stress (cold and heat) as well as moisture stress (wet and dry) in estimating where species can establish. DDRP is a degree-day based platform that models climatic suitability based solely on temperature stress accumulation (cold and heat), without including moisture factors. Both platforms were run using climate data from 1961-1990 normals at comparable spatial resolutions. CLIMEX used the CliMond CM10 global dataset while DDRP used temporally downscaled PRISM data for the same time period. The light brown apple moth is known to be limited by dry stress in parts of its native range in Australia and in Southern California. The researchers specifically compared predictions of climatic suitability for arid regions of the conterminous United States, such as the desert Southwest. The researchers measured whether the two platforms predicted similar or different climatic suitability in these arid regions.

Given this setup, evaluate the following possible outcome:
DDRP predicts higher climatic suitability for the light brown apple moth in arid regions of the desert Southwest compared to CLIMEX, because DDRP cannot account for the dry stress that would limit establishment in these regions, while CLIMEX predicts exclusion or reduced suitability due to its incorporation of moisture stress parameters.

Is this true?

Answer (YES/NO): YES